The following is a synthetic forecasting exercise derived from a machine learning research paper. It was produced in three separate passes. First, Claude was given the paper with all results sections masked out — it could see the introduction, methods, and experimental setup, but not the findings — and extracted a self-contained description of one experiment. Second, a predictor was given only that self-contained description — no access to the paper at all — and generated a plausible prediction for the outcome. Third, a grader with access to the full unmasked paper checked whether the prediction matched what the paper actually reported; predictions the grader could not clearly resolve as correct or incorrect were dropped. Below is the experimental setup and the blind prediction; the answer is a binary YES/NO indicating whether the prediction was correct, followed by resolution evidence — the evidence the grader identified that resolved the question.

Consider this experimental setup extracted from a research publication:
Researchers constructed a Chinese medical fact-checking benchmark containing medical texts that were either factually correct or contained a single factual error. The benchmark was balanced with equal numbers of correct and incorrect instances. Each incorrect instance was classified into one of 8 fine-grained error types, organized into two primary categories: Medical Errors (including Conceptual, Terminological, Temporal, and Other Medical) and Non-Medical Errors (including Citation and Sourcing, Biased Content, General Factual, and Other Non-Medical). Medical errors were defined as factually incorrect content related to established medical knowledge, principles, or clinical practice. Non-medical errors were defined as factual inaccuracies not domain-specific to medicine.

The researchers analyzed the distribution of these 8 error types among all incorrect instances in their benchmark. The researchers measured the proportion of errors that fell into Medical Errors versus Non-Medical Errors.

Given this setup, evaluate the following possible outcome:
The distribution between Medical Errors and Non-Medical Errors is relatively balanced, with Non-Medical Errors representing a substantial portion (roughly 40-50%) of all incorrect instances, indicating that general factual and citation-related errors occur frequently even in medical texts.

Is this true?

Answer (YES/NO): NO